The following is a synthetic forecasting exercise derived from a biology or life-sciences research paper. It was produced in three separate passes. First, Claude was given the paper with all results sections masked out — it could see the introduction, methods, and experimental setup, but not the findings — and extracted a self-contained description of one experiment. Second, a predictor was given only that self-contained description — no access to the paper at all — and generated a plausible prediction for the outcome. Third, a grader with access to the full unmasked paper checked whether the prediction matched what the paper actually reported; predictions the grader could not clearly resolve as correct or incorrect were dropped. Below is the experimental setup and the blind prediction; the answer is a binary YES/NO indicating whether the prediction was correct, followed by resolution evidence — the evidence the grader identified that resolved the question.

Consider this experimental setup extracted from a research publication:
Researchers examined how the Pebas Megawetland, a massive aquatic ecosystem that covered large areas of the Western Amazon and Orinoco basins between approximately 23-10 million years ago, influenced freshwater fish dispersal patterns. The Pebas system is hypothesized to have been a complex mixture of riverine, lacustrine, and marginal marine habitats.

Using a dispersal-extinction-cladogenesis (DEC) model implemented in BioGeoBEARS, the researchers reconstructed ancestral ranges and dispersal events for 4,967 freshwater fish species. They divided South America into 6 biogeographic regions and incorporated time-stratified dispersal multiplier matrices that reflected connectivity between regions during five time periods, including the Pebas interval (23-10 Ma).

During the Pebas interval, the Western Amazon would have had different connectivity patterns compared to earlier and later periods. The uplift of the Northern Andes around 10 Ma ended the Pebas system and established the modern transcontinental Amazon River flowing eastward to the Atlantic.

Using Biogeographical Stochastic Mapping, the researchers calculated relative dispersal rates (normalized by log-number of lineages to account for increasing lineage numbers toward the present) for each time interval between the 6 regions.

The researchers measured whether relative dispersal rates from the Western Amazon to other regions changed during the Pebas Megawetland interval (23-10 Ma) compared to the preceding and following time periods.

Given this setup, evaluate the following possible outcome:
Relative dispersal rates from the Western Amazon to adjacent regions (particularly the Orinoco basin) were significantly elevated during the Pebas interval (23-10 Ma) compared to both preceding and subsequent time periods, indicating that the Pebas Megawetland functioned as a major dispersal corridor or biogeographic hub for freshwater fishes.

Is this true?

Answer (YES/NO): NO